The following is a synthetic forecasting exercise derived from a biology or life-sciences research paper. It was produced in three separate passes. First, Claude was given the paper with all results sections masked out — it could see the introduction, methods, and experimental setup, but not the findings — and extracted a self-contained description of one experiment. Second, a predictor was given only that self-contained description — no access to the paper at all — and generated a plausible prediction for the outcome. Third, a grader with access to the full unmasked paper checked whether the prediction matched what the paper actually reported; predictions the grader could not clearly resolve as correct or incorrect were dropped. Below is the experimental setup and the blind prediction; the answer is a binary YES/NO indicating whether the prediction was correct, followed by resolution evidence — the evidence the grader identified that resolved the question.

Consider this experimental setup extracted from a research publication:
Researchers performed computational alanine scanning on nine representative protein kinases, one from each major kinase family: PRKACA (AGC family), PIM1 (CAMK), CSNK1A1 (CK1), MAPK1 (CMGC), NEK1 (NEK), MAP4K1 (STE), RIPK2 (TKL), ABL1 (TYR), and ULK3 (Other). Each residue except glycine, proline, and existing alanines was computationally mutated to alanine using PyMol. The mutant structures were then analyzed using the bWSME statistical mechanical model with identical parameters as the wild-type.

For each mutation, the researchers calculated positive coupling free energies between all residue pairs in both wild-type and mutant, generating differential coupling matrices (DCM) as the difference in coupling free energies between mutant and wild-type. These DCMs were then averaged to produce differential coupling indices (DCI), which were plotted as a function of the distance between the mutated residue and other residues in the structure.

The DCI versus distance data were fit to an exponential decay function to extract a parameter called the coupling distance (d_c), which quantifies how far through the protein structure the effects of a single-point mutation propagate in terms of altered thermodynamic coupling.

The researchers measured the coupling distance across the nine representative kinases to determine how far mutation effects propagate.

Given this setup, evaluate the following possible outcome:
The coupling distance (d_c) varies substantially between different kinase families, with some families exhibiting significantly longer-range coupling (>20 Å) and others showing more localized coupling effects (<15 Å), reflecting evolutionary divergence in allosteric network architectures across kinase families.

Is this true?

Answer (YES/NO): YES